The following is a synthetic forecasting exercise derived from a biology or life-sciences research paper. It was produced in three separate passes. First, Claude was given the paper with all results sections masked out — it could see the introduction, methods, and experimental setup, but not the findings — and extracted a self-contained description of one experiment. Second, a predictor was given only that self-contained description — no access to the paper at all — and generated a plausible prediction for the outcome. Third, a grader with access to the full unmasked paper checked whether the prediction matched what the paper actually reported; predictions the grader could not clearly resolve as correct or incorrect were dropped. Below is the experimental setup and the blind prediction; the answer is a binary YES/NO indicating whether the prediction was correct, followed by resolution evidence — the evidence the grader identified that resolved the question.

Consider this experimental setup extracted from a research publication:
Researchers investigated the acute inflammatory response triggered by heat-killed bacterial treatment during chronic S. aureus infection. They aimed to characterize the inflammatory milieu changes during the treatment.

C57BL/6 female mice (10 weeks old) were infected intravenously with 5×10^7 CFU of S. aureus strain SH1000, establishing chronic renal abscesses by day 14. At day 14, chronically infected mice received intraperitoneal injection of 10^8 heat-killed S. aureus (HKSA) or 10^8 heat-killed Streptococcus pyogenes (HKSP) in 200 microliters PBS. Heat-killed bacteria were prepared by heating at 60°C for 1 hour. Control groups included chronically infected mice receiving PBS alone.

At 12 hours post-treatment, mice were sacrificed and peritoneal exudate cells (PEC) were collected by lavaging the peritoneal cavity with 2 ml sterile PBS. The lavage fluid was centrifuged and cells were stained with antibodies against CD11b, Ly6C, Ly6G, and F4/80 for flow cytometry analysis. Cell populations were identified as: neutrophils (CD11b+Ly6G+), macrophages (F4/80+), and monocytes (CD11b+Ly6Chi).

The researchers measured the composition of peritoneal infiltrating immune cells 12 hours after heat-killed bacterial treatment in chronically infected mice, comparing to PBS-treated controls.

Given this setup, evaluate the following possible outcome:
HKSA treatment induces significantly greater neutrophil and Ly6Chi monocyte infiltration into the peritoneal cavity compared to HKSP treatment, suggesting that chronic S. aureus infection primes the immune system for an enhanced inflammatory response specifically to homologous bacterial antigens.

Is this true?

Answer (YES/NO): NO